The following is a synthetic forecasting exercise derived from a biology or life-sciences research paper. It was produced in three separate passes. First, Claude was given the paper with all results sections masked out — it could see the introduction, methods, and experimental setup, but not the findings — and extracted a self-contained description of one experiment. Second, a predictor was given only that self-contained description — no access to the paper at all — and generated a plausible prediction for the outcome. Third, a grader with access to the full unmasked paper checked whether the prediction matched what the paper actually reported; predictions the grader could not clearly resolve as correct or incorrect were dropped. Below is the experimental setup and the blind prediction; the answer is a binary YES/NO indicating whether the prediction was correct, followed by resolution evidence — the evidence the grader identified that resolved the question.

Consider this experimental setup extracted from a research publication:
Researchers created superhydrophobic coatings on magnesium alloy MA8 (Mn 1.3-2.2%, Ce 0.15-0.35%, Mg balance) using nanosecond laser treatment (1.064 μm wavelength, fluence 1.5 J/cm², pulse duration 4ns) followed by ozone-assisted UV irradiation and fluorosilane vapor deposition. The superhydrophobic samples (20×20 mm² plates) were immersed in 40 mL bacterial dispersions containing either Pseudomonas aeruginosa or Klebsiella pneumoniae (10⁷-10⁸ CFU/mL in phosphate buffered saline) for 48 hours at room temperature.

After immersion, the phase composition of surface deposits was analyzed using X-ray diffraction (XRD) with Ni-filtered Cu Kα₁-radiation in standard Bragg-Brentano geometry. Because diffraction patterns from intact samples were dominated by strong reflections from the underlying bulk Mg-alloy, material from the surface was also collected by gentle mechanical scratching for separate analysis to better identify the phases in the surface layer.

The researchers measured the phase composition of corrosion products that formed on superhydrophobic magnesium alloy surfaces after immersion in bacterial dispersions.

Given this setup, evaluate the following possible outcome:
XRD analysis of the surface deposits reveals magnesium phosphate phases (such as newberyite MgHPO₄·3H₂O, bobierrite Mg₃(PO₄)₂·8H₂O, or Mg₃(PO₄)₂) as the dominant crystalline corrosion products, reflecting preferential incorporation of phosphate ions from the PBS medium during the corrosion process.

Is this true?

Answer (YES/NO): NO